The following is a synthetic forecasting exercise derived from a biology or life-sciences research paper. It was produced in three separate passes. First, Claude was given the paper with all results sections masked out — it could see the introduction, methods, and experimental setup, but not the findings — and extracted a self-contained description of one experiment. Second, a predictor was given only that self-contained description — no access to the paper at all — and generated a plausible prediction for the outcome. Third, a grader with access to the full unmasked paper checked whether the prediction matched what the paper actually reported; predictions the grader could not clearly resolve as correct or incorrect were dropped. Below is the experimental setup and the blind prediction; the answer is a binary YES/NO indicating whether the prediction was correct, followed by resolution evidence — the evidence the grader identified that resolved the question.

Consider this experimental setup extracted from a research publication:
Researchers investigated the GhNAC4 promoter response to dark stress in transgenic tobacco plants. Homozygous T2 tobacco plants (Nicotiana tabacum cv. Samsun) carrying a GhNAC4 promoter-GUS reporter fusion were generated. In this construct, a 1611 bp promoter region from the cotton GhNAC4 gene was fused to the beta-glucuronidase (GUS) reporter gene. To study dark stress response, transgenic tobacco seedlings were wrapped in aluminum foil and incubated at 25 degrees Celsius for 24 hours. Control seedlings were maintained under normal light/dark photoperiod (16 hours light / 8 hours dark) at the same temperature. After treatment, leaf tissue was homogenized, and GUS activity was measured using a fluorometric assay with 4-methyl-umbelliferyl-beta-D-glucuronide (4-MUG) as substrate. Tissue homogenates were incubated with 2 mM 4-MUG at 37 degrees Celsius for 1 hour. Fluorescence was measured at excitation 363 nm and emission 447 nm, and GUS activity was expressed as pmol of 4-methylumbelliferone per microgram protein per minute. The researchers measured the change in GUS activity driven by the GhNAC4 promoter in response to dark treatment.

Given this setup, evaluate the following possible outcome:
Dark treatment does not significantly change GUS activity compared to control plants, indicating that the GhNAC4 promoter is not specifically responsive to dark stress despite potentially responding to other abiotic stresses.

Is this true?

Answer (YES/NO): NO